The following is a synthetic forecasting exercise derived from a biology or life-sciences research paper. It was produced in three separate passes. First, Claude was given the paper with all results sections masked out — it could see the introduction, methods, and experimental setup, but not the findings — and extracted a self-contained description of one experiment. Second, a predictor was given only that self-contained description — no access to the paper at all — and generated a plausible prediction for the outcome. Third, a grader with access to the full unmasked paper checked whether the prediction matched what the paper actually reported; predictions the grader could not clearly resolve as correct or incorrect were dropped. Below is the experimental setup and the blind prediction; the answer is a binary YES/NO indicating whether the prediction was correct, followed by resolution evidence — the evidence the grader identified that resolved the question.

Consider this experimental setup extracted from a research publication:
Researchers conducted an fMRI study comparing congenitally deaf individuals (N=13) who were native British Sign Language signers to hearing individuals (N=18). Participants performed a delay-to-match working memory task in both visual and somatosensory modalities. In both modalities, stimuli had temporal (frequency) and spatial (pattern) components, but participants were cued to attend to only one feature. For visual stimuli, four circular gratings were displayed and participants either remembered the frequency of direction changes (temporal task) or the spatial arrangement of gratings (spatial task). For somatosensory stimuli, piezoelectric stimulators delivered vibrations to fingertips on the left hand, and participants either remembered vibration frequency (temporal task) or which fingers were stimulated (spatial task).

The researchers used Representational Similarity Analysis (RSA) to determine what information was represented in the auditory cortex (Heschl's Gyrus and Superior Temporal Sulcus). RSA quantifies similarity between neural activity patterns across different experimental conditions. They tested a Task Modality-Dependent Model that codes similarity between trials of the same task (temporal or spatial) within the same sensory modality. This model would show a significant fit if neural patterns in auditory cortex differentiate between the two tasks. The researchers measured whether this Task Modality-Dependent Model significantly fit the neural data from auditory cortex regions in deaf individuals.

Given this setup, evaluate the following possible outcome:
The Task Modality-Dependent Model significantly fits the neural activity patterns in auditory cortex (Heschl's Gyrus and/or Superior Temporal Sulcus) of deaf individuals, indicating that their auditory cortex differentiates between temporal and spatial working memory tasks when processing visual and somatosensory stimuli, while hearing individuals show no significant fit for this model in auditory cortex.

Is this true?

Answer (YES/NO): NO